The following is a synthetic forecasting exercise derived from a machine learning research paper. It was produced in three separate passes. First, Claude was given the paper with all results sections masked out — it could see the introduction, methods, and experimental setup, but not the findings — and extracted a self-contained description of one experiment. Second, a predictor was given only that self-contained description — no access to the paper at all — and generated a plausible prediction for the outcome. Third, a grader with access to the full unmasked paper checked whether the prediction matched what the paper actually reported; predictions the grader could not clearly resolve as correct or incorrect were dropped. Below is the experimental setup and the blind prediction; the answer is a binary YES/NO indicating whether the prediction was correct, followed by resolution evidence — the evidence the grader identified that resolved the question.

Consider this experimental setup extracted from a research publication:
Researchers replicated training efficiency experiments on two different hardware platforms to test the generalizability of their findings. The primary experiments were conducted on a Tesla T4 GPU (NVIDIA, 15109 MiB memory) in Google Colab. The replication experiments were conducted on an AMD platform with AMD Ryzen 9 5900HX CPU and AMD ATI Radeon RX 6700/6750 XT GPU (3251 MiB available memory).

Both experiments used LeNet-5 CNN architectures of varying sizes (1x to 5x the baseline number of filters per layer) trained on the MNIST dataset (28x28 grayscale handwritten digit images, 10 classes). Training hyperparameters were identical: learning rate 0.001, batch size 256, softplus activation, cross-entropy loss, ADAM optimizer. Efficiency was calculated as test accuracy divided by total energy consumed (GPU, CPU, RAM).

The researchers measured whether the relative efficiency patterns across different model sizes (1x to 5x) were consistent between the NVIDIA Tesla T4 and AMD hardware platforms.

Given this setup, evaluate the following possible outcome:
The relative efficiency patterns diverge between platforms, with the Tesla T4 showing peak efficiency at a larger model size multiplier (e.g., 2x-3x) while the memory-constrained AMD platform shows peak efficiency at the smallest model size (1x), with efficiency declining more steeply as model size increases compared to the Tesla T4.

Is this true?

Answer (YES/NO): NO